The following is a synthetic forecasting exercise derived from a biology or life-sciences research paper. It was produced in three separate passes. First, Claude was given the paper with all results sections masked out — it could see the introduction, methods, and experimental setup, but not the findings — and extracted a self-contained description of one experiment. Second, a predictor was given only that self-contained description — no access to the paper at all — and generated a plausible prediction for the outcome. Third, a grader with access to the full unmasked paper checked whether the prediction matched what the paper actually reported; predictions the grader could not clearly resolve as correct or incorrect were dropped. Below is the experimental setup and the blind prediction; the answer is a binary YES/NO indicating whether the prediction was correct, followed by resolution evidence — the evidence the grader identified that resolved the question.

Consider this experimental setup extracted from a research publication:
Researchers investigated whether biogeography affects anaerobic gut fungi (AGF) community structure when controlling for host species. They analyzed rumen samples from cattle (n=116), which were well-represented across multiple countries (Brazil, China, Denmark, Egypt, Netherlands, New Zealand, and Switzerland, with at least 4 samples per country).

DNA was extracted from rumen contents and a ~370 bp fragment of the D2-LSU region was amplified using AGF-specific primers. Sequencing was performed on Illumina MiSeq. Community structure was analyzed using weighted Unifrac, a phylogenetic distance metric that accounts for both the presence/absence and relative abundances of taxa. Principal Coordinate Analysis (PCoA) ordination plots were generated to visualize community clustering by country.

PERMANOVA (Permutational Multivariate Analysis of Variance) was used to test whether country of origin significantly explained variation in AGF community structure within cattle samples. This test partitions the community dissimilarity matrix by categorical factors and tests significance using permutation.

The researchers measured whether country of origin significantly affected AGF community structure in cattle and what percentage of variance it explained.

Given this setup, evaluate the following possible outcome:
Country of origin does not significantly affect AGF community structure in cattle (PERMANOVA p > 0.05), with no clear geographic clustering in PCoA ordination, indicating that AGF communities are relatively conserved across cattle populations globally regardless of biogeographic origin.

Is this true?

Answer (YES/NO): NO